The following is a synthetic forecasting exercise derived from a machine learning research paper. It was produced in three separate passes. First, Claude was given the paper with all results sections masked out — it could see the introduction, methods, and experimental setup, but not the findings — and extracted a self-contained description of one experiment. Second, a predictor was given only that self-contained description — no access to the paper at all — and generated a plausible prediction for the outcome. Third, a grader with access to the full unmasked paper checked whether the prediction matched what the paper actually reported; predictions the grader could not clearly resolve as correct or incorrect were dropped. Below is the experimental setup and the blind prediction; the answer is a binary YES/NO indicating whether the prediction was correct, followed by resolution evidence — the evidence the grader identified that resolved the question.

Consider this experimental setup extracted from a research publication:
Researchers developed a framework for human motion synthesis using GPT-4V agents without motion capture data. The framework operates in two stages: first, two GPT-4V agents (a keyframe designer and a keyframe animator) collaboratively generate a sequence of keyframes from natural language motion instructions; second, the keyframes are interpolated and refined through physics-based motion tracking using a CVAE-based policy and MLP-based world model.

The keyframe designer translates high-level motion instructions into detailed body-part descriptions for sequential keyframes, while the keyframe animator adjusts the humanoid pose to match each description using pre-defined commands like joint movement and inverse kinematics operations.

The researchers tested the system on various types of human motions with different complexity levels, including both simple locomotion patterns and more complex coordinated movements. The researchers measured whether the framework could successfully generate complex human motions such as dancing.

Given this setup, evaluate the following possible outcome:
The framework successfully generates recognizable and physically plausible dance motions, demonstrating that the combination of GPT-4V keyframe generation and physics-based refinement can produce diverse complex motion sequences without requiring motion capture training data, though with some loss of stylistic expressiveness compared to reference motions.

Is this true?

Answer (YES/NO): NO